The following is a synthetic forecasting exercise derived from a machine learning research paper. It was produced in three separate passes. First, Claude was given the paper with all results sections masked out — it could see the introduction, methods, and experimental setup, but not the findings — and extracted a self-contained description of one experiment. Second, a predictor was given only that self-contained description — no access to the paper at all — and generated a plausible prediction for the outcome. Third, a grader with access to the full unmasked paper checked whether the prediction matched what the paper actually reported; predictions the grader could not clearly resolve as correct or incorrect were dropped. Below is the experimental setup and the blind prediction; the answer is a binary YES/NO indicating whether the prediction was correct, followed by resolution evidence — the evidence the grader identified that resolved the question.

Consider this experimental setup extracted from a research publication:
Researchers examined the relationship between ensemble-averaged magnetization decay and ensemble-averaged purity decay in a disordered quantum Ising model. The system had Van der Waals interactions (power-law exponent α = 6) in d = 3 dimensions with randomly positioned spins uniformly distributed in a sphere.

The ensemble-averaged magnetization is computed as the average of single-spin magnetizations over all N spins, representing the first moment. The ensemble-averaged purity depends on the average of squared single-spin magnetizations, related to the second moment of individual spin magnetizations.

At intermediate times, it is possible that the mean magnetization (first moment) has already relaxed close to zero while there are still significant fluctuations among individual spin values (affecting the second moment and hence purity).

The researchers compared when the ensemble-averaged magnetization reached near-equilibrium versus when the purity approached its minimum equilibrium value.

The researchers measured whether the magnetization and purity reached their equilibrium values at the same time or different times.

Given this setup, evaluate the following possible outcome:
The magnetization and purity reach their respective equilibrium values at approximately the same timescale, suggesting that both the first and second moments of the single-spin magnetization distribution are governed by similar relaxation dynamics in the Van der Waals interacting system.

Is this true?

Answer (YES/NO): NO